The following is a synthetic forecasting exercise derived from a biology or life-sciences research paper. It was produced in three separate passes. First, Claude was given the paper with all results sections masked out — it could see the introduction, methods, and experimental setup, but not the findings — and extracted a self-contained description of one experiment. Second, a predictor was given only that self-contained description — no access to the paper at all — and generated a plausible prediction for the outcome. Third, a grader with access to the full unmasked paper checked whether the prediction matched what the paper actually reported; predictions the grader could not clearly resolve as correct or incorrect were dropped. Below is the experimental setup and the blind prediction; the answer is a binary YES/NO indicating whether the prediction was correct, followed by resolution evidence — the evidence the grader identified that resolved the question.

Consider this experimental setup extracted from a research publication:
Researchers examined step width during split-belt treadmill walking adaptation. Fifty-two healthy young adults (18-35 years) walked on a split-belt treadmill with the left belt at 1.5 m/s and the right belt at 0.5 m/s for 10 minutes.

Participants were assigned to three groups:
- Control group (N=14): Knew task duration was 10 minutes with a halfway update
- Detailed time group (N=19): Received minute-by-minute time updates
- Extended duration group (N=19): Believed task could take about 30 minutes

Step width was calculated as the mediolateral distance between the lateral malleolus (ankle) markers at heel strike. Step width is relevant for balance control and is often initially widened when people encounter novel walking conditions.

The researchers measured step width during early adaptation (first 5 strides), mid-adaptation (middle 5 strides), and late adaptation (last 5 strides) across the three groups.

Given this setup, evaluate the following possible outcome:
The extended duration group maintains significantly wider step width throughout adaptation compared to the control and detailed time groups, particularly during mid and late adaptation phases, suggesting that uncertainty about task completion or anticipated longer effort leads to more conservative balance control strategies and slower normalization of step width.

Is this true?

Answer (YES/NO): NO